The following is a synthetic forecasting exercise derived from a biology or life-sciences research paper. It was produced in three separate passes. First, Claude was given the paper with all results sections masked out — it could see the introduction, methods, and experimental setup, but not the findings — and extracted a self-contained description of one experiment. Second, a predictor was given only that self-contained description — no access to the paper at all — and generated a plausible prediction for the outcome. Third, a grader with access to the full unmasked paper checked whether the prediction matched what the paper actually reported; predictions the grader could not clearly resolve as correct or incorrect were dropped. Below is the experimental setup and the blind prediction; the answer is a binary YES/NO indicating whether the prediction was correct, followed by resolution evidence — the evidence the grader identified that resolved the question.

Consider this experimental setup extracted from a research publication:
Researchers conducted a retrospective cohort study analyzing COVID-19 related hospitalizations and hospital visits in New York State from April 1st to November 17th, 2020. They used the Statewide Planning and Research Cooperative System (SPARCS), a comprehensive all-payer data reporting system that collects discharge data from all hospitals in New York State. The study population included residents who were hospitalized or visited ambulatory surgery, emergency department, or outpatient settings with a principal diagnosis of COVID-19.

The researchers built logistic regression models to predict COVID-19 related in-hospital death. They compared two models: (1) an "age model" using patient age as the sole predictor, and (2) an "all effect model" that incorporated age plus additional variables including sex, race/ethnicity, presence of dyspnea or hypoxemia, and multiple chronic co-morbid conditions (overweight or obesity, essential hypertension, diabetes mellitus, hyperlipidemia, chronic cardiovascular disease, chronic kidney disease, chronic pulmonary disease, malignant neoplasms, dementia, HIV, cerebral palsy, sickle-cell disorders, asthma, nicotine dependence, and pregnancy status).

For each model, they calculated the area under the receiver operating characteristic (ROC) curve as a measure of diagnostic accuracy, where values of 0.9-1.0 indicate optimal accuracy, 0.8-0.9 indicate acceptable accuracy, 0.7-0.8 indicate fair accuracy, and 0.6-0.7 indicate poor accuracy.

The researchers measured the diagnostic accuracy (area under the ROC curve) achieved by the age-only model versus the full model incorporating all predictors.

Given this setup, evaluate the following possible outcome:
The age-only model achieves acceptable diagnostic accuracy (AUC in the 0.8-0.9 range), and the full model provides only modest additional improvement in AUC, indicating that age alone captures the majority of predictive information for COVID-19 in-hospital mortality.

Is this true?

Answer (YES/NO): NO